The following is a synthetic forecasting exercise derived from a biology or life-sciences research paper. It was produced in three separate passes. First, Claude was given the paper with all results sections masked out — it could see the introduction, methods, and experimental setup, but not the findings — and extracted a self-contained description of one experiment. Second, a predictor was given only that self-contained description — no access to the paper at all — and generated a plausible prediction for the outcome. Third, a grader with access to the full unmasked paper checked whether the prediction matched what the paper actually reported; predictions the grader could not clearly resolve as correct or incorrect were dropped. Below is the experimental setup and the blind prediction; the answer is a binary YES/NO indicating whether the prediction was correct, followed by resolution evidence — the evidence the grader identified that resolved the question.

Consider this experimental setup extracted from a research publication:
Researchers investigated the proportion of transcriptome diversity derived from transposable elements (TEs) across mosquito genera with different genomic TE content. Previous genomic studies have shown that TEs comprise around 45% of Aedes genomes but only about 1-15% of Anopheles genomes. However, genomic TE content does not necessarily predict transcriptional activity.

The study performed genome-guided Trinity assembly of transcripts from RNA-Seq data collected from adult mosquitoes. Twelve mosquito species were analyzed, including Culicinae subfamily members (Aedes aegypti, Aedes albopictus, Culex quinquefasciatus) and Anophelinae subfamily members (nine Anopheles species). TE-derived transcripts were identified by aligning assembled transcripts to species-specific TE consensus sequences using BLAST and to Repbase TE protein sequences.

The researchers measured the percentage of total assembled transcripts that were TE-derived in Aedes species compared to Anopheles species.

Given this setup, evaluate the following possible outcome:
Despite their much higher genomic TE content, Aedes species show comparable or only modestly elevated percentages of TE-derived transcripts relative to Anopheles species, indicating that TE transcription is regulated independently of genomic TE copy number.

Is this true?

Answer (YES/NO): NO